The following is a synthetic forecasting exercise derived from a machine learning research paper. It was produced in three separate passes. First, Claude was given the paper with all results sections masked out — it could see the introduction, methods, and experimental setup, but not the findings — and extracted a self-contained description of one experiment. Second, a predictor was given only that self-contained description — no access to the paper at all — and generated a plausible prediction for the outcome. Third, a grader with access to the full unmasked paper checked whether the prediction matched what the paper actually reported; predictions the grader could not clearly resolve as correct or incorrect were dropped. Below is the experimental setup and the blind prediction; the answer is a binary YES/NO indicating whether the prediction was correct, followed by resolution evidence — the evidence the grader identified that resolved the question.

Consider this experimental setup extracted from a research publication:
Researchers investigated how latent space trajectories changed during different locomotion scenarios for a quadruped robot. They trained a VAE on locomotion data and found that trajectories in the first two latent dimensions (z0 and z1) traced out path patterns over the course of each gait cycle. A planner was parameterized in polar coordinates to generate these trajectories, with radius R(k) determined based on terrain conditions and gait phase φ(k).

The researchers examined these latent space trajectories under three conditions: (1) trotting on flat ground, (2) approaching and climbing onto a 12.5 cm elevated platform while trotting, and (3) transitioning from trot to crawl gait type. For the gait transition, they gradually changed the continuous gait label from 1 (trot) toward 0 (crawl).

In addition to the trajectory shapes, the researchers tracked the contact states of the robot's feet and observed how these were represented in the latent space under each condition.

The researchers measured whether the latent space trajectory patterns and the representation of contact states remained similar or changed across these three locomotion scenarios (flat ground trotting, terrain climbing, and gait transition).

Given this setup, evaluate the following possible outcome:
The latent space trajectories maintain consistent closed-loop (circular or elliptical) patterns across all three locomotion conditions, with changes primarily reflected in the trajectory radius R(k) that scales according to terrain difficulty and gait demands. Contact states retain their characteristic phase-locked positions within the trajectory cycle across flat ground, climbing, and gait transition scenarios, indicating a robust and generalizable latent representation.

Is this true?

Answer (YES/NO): NO